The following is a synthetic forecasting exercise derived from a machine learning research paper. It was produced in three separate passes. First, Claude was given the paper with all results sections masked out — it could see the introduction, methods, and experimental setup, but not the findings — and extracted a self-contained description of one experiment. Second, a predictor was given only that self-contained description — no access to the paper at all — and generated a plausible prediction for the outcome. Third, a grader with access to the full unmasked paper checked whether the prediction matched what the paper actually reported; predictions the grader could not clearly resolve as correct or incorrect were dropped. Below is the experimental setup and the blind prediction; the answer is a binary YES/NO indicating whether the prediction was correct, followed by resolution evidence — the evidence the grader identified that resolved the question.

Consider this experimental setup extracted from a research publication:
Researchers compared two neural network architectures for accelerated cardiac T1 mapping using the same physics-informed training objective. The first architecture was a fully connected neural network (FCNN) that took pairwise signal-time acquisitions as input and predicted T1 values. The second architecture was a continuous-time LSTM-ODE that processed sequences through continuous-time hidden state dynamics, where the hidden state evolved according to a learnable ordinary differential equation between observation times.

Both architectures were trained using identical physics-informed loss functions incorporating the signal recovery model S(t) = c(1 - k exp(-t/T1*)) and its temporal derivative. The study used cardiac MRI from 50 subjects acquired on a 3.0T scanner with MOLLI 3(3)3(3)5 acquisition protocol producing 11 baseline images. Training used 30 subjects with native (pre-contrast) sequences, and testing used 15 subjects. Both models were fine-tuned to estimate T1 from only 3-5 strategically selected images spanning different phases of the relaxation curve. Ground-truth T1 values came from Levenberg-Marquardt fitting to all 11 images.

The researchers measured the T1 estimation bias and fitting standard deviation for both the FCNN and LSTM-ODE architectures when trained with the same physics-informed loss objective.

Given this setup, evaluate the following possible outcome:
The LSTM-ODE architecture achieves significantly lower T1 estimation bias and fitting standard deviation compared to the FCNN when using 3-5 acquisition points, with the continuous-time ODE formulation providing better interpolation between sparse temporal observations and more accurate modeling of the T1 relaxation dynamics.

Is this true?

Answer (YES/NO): NO